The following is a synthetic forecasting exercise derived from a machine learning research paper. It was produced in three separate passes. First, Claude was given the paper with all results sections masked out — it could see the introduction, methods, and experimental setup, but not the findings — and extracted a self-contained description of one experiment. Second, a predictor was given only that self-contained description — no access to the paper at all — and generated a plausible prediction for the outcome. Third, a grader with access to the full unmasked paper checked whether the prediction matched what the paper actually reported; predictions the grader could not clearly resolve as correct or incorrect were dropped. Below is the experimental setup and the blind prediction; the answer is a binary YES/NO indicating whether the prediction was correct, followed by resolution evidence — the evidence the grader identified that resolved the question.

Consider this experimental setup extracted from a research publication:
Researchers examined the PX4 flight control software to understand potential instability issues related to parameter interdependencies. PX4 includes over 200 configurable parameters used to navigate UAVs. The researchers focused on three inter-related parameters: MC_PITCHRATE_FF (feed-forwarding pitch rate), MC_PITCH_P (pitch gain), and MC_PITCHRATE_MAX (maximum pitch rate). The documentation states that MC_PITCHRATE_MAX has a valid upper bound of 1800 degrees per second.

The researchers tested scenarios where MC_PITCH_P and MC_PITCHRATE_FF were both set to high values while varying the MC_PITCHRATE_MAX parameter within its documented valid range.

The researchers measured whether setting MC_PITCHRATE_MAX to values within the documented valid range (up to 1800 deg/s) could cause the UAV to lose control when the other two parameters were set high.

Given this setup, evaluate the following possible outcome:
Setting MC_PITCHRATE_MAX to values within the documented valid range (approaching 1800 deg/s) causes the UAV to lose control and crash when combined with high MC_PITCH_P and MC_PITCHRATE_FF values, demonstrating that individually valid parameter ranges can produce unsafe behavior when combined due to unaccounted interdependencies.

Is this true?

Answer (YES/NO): YES